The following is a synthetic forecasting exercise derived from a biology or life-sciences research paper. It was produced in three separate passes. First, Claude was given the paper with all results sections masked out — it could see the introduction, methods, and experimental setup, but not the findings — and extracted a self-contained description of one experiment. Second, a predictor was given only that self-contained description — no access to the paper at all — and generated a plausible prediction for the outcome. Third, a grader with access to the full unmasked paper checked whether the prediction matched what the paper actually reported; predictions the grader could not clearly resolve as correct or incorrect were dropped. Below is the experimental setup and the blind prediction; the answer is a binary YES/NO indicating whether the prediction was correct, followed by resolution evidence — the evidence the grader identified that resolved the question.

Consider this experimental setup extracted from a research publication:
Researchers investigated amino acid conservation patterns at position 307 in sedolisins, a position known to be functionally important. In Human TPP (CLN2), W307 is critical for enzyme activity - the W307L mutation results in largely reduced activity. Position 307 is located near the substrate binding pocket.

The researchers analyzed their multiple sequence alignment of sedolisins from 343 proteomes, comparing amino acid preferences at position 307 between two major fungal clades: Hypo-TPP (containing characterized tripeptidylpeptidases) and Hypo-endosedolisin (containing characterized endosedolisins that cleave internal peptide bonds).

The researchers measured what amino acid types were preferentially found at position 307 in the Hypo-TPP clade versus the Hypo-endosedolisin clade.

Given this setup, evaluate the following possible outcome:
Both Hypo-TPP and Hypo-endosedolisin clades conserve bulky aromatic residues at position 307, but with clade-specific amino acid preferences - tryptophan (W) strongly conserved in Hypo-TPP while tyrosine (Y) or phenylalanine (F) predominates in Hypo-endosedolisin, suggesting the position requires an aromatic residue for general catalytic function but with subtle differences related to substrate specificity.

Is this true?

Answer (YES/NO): NO